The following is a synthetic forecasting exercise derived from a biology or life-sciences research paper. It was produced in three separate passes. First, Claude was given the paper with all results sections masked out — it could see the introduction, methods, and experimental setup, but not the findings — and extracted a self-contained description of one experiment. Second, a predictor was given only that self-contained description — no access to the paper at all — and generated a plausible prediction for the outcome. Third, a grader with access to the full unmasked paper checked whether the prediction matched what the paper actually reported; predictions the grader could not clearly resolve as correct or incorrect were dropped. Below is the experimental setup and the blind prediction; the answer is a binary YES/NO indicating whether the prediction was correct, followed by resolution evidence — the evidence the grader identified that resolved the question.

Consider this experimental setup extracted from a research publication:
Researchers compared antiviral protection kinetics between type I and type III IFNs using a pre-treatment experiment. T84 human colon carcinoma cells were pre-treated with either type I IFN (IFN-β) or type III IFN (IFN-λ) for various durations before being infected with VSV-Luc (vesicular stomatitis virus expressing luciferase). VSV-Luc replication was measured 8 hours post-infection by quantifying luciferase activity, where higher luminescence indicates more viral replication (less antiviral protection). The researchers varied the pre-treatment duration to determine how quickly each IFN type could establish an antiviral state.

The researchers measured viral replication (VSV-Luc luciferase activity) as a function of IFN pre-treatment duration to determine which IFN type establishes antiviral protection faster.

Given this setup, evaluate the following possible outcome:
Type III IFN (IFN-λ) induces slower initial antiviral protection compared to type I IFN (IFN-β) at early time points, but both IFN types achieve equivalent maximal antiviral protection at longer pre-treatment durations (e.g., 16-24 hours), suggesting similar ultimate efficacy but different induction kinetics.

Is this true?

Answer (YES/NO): YES